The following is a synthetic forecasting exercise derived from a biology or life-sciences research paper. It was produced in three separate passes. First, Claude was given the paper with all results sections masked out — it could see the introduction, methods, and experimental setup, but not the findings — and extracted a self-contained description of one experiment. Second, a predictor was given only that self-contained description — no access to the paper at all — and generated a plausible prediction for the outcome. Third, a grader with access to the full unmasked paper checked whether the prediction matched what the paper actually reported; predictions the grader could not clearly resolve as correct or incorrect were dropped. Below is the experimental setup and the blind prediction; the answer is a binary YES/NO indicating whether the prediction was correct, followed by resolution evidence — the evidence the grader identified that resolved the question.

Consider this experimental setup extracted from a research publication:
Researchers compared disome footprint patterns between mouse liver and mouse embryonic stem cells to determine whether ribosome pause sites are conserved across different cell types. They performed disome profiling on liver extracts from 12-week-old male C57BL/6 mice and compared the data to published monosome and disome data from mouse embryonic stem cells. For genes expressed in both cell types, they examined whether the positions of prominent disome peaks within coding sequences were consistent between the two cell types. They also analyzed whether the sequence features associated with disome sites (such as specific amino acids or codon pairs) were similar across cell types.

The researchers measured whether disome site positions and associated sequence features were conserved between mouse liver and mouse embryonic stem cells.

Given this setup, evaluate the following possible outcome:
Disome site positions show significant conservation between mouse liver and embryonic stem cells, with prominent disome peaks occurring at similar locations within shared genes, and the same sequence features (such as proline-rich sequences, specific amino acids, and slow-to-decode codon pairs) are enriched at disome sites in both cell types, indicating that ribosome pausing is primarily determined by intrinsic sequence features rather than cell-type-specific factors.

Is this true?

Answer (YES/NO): NO